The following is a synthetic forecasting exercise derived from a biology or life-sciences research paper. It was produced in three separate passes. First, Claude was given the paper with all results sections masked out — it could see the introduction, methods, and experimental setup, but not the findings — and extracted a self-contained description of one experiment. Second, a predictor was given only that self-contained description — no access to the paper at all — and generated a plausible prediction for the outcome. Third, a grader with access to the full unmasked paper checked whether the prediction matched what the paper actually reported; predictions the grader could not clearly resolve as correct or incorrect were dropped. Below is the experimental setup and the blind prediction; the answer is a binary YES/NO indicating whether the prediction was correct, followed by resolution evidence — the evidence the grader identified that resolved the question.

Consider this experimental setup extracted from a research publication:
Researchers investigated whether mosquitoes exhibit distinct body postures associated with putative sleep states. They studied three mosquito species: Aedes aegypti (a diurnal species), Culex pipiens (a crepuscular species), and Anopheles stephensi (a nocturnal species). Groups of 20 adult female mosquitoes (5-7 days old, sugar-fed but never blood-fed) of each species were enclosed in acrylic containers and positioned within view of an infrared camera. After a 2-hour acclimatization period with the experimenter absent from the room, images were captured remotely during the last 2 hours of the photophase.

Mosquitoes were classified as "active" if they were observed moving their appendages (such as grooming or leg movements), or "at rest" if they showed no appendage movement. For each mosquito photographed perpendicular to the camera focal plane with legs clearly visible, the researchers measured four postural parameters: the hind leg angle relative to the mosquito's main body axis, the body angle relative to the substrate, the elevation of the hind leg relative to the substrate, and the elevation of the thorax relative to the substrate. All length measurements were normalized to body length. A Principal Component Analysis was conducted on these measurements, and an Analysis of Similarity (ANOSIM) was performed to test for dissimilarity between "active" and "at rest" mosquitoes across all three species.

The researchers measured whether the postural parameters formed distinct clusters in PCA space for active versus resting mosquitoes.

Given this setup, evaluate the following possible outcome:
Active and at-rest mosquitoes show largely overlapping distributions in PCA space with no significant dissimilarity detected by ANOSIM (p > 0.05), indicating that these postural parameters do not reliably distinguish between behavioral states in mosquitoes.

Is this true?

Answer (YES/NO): NO